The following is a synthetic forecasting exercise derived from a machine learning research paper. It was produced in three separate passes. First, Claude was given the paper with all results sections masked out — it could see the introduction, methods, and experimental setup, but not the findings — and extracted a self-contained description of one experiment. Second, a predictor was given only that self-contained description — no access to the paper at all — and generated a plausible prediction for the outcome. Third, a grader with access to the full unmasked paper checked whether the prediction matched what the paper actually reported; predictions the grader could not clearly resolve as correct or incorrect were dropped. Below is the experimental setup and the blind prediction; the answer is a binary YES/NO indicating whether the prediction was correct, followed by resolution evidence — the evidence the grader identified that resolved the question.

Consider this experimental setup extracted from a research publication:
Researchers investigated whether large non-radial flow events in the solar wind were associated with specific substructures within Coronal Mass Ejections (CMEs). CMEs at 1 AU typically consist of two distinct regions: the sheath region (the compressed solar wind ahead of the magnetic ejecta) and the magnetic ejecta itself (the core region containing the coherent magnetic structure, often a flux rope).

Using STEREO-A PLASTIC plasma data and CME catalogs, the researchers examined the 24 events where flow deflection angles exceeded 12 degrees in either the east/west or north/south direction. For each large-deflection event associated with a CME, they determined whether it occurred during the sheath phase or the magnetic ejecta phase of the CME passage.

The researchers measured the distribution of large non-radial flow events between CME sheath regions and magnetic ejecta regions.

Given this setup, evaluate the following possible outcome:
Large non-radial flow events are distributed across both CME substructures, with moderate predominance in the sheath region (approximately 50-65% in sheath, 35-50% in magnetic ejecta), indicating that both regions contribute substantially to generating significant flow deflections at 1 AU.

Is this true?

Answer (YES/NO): NO